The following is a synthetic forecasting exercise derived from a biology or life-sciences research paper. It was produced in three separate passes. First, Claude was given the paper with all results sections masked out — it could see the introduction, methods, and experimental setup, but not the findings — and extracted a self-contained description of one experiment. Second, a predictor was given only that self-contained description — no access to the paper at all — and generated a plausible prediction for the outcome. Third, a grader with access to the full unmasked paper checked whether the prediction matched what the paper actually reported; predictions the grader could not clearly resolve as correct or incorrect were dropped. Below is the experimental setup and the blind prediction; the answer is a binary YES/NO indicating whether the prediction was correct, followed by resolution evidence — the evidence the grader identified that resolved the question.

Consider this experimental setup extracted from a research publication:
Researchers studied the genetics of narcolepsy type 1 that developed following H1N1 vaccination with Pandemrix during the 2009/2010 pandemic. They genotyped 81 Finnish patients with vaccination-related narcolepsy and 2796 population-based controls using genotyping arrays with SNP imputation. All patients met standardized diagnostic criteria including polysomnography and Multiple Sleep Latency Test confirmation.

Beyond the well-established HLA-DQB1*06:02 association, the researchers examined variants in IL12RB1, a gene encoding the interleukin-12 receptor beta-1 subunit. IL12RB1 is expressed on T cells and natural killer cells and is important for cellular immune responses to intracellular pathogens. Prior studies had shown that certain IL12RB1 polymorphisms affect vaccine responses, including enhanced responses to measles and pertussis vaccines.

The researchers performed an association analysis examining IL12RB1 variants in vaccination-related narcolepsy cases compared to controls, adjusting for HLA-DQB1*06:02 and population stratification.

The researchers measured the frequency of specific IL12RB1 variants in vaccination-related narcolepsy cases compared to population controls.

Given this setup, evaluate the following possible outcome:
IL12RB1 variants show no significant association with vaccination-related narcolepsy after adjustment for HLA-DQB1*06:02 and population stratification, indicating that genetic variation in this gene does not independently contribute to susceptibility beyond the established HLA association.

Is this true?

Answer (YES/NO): NO